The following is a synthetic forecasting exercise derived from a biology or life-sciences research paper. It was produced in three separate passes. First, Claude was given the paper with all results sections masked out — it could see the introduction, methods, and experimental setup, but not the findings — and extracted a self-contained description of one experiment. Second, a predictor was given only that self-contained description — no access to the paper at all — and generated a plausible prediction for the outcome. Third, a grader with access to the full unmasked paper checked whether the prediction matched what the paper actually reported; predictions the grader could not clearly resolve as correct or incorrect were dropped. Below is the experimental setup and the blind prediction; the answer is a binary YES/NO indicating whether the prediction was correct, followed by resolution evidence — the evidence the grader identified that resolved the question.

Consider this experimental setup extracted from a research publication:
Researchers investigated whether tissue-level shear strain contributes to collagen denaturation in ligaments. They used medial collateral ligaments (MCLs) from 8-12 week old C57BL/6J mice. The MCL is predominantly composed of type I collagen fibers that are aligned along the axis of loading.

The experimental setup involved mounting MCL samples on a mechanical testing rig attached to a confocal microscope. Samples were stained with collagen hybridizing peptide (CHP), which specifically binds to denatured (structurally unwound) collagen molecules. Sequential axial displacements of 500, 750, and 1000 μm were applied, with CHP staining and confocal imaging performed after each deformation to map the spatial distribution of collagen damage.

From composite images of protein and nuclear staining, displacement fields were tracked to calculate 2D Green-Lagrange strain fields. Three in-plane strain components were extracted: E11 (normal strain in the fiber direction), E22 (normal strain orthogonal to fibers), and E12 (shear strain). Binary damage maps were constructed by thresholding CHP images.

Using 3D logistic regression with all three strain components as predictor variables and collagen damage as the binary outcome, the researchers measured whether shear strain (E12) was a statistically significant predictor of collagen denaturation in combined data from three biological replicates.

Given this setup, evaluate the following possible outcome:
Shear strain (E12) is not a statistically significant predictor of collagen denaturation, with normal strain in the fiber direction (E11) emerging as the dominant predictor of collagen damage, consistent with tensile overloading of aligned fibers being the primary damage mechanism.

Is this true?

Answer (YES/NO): NO